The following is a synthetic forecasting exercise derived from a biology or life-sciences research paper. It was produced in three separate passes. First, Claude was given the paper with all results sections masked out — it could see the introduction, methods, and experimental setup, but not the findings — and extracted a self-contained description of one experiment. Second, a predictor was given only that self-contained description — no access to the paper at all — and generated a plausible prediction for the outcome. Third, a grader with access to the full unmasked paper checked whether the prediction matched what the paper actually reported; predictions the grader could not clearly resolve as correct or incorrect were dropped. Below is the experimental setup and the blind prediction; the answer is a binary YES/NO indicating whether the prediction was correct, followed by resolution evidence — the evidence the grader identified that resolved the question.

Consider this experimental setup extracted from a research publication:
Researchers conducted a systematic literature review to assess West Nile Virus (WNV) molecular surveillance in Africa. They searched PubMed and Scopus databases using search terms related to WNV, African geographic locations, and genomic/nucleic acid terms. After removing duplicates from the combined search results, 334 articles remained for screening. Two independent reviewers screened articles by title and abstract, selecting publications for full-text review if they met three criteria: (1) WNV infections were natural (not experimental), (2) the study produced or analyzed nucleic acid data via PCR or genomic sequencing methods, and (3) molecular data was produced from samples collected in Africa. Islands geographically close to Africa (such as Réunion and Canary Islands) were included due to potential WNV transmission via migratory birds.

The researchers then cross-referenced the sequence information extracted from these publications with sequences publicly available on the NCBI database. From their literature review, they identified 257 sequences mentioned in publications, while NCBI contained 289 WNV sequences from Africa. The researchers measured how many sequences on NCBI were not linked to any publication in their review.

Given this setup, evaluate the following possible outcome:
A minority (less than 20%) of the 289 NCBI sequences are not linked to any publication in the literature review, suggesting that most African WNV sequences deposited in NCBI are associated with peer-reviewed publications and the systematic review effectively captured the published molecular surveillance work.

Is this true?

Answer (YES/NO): YES